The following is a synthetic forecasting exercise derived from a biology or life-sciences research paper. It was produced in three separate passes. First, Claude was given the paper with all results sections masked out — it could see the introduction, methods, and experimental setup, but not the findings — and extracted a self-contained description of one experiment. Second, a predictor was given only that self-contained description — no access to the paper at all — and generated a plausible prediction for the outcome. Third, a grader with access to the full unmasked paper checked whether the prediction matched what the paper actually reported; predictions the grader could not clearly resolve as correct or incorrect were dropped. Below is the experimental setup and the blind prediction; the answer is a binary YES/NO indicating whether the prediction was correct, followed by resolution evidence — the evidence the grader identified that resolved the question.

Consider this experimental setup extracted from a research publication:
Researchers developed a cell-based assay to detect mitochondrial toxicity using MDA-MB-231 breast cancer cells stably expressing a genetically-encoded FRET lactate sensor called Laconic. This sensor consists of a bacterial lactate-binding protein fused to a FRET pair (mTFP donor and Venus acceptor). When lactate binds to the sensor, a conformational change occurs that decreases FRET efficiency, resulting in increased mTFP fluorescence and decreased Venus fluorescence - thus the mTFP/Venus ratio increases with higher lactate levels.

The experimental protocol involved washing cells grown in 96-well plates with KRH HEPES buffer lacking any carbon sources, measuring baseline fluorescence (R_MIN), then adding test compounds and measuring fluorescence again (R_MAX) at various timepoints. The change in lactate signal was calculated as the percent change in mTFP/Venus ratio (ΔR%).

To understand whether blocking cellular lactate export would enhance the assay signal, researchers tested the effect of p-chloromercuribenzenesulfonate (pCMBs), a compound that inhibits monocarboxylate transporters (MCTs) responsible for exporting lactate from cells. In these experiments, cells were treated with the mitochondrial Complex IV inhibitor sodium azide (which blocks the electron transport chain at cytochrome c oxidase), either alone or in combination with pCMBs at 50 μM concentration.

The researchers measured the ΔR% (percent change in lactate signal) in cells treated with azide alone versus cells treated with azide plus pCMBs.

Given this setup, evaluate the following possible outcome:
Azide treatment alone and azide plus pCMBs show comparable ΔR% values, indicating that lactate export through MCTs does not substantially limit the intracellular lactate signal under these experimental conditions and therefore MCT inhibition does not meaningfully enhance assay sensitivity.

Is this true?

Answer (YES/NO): NO